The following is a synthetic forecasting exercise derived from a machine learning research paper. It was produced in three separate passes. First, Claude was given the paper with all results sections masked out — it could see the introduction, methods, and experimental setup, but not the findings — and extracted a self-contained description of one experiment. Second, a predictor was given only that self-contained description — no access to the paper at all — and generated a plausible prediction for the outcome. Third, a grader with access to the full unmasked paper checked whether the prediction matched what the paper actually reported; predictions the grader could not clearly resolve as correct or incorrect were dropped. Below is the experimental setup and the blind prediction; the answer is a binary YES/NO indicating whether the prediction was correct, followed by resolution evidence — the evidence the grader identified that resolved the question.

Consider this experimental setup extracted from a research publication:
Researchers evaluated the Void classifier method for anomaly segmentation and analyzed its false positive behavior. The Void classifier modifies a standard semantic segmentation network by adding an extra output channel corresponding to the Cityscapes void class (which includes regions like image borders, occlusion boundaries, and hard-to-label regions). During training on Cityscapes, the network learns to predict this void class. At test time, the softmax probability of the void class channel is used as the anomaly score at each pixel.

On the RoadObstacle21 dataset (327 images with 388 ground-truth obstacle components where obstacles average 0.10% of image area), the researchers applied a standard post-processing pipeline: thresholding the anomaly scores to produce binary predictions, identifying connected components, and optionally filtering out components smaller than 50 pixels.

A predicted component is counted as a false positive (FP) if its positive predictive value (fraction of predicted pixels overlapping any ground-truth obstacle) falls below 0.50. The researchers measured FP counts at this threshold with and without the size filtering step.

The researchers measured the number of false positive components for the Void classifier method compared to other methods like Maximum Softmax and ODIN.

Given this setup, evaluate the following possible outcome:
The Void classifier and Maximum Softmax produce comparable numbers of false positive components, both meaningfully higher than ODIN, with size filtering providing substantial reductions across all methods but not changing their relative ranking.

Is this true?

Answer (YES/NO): NO